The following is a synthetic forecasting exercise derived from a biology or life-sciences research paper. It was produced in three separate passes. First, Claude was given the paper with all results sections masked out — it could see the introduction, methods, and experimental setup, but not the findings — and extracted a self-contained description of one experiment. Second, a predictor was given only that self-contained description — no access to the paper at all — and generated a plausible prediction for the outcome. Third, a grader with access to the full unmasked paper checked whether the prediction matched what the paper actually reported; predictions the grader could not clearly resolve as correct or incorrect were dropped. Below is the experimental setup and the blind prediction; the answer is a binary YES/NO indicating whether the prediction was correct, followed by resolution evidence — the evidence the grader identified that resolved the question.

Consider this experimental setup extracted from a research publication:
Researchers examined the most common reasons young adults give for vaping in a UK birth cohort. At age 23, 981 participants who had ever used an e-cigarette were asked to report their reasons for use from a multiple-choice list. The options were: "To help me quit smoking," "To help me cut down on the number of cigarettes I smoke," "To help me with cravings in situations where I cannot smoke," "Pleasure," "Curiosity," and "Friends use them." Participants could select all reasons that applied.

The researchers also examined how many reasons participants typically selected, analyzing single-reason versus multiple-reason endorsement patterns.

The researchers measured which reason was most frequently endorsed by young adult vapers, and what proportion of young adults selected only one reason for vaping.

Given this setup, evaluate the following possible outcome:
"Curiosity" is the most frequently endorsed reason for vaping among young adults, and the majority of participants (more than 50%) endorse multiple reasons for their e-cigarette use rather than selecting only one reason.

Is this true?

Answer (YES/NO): NO